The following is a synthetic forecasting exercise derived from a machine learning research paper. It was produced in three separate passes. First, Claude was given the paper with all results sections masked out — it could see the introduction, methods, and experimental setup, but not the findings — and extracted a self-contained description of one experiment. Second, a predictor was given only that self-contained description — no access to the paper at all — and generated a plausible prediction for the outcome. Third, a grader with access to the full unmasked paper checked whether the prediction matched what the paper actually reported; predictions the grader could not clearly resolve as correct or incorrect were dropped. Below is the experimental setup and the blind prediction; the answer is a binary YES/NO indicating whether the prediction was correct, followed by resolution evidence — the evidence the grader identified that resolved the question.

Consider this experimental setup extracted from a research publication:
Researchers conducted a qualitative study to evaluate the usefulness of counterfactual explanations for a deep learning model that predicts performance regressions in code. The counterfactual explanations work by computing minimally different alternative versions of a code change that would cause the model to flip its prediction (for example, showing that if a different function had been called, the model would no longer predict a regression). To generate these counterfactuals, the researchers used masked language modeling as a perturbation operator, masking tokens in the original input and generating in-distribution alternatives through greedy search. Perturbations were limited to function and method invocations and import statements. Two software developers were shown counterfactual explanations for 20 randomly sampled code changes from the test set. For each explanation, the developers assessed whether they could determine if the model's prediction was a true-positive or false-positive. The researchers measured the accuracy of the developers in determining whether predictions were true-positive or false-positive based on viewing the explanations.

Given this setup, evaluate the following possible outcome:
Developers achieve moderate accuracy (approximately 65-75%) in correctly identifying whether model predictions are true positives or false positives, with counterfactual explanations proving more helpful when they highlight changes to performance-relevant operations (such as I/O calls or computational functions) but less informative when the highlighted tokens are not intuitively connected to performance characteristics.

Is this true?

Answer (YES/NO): NO